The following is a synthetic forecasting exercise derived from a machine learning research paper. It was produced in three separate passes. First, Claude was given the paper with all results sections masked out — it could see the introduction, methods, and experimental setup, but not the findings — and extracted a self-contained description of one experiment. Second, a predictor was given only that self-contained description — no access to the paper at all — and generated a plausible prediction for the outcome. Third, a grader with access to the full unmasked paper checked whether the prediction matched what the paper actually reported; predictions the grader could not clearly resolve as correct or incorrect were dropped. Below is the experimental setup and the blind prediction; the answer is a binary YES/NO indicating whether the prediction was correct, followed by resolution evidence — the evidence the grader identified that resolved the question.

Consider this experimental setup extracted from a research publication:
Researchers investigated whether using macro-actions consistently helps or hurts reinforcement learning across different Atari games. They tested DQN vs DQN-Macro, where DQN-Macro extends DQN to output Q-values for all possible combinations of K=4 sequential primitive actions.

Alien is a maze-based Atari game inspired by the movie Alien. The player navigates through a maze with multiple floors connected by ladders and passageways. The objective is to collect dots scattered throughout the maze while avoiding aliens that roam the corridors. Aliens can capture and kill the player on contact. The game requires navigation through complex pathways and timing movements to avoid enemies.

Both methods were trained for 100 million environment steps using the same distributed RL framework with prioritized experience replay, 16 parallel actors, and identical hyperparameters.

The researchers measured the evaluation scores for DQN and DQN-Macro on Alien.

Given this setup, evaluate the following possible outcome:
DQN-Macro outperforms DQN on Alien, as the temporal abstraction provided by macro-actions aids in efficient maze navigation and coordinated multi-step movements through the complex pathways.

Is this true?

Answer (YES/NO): NO